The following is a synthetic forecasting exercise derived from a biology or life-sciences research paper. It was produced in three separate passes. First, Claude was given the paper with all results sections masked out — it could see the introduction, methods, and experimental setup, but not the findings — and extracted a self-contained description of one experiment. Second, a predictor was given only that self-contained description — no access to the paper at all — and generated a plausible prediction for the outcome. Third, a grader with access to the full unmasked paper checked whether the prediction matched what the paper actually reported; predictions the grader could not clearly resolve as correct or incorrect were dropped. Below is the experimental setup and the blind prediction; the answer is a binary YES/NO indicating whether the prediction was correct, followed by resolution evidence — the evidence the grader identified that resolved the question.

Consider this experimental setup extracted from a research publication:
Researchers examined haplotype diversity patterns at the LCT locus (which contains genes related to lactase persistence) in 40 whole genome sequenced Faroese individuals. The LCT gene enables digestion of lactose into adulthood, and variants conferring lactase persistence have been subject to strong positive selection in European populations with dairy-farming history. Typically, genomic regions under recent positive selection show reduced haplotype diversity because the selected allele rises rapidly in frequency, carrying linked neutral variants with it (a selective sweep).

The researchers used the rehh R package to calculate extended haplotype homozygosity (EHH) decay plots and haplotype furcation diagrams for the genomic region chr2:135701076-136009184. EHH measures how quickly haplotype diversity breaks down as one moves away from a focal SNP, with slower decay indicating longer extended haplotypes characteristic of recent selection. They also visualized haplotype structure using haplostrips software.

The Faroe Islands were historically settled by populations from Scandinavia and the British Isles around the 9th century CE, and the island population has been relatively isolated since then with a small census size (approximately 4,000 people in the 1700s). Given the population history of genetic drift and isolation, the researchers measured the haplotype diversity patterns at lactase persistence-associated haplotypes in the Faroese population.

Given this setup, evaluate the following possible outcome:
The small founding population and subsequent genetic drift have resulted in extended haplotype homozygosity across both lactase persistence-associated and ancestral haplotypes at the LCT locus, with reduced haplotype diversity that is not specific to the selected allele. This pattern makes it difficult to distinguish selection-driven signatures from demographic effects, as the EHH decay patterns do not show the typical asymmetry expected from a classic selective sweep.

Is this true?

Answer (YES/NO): NO